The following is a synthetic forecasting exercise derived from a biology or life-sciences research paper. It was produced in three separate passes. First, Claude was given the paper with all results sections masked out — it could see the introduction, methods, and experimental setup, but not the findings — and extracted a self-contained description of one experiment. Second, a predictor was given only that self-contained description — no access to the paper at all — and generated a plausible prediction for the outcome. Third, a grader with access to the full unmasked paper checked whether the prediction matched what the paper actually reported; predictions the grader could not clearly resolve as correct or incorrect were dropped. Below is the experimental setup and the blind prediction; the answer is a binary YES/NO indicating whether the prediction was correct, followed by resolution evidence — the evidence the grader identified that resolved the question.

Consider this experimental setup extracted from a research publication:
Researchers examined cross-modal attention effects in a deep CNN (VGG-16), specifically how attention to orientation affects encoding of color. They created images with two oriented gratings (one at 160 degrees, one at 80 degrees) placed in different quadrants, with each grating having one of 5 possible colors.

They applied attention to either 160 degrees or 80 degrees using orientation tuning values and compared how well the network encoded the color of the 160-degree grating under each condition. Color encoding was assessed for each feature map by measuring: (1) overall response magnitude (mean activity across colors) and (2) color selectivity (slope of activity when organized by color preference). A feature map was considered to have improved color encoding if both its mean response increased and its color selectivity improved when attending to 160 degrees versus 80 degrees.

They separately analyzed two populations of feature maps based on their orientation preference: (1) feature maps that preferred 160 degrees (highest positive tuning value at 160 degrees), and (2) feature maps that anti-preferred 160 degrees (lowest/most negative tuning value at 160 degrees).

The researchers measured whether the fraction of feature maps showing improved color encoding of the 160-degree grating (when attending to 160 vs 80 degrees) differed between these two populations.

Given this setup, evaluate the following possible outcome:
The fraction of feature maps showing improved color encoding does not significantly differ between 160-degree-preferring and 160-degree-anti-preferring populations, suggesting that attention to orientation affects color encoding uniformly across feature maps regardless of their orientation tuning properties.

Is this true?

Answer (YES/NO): NO